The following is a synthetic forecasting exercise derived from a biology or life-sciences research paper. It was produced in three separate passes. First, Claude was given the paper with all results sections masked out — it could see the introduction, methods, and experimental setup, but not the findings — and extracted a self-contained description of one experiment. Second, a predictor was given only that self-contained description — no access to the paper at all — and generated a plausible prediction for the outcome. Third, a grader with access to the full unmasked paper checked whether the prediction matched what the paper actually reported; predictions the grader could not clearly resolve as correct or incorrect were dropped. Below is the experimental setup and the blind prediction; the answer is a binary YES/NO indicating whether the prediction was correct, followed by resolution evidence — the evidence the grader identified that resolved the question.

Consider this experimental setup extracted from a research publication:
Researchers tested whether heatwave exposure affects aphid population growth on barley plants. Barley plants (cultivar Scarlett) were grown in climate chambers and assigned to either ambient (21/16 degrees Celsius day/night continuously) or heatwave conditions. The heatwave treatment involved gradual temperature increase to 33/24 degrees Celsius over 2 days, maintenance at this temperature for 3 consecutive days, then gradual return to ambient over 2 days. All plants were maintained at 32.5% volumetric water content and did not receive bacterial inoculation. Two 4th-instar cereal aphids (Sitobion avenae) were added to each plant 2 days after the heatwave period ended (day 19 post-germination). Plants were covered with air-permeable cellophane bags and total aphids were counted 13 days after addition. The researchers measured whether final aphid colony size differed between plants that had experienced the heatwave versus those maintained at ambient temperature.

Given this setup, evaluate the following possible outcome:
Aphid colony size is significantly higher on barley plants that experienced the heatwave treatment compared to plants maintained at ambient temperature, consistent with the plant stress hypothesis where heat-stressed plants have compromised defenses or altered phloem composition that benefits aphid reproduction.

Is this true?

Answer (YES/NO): NO